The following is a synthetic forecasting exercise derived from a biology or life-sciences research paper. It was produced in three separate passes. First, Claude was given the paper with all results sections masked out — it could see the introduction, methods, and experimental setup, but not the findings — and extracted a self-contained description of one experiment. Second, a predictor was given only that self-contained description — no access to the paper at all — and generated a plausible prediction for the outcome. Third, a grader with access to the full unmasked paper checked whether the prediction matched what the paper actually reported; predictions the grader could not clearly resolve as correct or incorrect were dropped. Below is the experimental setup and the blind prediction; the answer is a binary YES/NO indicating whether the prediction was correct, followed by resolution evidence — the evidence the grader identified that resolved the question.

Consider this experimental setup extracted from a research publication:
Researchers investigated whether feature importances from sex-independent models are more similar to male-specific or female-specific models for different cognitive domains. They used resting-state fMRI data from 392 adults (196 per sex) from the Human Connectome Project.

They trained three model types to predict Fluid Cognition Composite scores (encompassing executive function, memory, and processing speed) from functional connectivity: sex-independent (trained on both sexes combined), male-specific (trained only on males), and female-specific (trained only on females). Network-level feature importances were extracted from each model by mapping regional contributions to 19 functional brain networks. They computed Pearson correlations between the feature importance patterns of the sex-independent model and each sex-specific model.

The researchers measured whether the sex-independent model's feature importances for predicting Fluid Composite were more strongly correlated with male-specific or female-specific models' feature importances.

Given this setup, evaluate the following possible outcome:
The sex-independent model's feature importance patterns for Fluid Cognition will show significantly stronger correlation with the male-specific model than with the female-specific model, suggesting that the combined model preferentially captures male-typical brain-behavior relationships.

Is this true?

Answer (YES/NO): YES